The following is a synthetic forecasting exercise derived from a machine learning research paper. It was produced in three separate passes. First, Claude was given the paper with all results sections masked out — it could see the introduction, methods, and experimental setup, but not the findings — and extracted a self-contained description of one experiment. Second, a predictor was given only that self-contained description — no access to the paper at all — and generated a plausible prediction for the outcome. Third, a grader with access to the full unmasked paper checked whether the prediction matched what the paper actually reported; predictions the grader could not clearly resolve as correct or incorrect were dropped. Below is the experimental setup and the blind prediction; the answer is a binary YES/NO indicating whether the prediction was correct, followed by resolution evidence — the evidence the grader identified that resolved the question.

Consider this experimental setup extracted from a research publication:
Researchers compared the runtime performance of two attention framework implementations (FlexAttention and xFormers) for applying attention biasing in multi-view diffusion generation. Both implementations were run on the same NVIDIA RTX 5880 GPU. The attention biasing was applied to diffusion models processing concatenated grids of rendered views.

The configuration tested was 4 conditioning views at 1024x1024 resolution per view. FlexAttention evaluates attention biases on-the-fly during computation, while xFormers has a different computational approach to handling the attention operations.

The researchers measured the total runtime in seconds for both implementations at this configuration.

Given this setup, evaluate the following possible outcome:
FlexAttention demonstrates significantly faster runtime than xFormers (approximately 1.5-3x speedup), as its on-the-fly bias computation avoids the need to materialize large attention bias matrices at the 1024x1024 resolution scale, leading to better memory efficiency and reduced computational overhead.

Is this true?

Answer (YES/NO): NO